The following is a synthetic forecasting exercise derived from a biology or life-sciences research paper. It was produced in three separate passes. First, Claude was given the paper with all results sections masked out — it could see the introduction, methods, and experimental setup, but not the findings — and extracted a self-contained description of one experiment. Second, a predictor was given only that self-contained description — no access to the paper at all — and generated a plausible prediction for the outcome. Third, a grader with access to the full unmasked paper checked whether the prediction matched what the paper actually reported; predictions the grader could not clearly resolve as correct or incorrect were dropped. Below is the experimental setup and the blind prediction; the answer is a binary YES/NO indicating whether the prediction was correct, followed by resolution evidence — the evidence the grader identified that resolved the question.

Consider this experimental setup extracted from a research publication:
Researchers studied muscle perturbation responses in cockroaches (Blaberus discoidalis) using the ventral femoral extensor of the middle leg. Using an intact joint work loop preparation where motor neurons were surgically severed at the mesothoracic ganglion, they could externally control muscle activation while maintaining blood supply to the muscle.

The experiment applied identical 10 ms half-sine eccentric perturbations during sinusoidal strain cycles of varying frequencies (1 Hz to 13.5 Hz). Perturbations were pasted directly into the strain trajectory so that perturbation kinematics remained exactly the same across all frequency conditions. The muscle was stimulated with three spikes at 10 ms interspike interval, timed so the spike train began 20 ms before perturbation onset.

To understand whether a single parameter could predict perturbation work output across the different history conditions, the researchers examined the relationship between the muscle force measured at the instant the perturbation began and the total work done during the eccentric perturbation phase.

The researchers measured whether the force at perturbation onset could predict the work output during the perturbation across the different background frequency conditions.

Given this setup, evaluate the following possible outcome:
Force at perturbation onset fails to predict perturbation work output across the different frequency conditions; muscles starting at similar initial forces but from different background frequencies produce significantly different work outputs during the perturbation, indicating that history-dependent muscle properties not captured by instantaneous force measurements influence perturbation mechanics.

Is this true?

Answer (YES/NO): NO